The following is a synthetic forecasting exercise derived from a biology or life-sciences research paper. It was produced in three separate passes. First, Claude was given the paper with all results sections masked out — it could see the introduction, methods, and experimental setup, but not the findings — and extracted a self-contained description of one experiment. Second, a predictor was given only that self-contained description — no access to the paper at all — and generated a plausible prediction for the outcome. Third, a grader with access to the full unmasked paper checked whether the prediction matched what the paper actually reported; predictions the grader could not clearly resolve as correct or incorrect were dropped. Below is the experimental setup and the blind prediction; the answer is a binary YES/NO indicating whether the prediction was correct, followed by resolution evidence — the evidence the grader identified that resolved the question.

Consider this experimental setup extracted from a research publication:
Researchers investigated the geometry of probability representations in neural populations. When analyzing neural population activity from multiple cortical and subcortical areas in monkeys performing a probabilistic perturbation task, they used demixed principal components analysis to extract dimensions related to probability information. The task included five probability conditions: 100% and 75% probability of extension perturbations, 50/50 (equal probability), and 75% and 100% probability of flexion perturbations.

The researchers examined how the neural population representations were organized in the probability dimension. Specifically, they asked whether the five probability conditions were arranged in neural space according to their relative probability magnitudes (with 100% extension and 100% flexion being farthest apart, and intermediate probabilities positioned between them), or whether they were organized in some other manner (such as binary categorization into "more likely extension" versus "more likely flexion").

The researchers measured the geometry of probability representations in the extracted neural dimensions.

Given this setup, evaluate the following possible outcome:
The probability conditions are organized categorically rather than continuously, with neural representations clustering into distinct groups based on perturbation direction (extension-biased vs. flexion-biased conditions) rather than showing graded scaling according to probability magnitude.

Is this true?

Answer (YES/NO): NO